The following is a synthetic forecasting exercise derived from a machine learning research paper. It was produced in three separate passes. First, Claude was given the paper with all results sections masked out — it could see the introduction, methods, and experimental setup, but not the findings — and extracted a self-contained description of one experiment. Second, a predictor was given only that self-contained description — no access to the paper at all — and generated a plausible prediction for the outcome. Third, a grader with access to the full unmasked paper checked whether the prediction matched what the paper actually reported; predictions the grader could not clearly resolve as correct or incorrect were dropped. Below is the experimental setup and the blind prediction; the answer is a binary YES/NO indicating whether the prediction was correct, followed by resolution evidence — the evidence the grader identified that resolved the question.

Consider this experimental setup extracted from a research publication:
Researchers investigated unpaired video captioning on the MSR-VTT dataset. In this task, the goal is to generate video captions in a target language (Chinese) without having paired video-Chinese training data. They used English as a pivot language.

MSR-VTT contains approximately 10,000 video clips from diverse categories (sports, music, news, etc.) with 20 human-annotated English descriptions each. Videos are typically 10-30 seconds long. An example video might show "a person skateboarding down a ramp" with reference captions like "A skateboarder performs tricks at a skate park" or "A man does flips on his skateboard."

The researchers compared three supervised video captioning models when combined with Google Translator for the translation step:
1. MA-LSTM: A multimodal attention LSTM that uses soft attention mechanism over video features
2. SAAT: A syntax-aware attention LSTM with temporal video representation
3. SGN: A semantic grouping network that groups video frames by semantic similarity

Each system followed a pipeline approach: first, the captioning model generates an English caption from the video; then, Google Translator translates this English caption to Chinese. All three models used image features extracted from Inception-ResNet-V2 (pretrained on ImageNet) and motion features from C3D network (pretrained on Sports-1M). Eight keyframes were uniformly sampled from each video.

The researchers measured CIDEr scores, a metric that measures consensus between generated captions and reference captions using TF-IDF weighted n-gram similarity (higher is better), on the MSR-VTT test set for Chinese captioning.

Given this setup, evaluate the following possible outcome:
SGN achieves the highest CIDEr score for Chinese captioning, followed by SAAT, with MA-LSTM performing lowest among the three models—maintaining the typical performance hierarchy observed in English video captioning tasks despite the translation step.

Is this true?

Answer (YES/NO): YES